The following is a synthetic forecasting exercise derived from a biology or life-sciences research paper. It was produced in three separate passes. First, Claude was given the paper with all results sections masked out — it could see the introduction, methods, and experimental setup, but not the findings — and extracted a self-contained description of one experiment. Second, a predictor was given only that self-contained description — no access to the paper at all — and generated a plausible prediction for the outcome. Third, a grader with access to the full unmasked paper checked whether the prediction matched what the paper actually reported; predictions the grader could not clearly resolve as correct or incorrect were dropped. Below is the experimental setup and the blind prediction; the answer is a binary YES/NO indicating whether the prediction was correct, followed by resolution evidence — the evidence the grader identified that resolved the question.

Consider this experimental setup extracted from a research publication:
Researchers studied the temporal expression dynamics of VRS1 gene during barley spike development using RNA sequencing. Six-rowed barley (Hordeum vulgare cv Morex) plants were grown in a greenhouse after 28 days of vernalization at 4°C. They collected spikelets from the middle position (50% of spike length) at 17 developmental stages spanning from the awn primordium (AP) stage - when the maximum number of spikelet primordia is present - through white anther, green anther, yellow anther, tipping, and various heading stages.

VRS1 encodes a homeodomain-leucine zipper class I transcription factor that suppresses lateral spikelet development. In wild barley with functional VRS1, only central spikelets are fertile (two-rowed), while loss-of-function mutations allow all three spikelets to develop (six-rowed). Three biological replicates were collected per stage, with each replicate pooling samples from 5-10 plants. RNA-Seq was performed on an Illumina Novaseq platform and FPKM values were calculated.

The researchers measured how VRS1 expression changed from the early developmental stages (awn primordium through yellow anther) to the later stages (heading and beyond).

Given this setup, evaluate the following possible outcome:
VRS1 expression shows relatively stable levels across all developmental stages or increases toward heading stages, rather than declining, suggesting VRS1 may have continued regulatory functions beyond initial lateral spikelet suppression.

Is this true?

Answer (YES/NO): YES